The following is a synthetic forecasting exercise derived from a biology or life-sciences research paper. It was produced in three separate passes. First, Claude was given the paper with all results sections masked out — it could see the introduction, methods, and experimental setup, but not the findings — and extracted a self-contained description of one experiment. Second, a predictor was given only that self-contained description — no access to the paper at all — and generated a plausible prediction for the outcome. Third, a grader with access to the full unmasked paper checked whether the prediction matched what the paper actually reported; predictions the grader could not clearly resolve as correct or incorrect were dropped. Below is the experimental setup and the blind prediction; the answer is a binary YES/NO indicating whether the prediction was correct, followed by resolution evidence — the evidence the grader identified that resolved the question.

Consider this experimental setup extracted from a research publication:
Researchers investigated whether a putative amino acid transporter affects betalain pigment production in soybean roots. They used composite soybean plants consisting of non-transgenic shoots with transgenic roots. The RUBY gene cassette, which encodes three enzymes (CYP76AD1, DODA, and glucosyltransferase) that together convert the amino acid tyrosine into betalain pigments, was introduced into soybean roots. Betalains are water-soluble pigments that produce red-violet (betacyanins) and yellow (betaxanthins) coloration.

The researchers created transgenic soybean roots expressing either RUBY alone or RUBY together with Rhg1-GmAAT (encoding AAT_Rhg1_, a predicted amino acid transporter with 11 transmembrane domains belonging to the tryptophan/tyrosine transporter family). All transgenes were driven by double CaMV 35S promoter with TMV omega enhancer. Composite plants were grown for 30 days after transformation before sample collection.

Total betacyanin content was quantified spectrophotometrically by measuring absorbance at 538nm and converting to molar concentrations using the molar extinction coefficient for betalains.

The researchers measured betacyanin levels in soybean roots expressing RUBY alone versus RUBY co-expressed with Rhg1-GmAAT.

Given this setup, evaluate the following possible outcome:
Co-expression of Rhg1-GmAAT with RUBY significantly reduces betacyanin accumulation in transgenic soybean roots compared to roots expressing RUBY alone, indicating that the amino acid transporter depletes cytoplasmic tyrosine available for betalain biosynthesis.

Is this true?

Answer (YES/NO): NO